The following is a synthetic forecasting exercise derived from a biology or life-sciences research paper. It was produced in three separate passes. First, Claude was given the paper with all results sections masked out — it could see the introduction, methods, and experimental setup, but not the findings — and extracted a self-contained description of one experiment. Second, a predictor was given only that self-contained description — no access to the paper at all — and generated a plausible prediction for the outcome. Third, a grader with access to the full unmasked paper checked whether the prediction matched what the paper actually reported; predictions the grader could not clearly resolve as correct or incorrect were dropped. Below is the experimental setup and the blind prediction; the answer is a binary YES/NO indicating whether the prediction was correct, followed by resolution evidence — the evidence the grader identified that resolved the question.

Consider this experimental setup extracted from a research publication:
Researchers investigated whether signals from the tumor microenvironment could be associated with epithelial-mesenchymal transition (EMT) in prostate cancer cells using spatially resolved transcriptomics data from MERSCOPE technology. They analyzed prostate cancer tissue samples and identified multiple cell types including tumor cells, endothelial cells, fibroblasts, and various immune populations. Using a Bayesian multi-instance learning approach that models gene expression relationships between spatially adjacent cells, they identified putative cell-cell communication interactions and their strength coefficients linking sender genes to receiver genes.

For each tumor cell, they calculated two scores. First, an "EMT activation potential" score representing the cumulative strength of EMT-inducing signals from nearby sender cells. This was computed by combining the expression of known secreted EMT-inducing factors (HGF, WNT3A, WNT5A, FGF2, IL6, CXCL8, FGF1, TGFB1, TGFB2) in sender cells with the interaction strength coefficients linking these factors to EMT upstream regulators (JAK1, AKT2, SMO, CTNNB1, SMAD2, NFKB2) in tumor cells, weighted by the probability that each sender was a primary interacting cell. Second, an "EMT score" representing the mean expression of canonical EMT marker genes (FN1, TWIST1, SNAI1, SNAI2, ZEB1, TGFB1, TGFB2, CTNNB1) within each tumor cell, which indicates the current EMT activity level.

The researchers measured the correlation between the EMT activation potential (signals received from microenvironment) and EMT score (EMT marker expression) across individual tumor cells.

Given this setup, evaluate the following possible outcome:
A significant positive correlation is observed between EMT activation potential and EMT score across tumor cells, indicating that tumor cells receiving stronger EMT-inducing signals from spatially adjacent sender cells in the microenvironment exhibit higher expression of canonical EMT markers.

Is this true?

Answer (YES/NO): YES